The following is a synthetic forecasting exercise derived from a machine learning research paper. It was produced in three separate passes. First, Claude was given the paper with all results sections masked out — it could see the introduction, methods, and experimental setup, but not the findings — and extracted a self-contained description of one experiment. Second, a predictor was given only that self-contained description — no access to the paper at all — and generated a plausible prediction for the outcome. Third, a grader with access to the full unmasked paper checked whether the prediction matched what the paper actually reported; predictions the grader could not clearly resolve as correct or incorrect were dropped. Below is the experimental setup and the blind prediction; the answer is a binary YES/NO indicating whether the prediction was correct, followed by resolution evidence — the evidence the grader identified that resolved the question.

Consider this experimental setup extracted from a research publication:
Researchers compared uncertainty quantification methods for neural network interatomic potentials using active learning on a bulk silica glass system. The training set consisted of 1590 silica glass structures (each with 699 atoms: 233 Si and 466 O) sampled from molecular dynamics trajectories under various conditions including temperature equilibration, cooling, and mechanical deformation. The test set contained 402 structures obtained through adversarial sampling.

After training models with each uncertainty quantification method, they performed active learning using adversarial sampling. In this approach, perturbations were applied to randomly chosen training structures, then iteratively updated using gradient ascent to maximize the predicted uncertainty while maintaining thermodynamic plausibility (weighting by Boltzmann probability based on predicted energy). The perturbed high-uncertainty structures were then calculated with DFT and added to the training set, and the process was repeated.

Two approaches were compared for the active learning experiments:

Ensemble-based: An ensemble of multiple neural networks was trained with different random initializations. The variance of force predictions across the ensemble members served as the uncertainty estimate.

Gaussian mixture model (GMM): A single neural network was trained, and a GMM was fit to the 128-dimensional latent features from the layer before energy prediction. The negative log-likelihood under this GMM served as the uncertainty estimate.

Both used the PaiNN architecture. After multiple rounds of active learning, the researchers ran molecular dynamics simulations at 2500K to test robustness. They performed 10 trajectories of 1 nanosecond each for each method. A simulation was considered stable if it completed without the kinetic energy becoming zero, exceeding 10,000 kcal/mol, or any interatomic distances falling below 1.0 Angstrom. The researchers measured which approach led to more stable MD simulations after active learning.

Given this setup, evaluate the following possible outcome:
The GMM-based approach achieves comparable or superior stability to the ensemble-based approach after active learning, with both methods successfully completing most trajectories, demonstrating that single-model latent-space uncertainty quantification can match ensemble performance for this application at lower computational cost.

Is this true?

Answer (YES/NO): NO